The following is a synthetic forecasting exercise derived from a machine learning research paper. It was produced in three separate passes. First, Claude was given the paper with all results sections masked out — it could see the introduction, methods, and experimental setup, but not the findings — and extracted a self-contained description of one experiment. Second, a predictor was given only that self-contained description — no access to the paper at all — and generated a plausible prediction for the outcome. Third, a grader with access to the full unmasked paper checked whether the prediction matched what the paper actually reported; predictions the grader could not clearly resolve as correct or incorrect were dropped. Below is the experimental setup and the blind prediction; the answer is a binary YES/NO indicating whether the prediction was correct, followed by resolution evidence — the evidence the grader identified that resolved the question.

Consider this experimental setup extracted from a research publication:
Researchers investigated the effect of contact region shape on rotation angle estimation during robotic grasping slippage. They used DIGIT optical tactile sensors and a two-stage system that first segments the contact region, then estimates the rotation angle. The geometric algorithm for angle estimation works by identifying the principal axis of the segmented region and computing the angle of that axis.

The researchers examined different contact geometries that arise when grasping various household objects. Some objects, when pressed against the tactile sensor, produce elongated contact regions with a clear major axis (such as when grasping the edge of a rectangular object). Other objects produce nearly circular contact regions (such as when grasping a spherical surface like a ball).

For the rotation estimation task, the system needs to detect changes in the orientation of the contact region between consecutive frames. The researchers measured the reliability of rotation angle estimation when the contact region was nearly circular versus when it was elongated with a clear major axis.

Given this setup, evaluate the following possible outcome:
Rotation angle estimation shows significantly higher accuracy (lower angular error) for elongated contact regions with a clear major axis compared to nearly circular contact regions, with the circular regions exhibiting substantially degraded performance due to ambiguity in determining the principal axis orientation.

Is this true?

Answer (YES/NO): YES